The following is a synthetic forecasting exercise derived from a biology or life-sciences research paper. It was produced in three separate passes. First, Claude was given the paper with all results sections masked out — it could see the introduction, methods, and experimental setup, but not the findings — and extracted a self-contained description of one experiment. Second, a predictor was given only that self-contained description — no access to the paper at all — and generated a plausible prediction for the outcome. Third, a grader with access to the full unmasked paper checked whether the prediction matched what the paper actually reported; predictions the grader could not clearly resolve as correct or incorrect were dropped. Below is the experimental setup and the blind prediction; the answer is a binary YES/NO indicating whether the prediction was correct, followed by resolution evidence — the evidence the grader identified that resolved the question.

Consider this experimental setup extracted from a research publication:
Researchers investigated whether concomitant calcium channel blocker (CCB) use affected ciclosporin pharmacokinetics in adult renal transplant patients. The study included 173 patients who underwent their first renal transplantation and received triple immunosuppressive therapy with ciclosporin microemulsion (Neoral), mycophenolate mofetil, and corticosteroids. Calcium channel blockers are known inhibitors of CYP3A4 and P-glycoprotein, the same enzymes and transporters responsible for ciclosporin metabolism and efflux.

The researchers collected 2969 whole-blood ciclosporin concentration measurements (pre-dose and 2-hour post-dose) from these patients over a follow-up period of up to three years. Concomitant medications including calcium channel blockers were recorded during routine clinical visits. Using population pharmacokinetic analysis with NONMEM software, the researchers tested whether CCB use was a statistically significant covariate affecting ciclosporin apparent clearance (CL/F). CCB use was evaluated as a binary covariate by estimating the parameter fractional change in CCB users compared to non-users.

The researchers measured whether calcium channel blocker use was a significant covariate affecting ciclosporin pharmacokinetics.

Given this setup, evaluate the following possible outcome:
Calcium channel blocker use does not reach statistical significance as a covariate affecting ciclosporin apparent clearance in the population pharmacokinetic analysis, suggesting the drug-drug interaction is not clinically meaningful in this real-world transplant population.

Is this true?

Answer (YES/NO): YES